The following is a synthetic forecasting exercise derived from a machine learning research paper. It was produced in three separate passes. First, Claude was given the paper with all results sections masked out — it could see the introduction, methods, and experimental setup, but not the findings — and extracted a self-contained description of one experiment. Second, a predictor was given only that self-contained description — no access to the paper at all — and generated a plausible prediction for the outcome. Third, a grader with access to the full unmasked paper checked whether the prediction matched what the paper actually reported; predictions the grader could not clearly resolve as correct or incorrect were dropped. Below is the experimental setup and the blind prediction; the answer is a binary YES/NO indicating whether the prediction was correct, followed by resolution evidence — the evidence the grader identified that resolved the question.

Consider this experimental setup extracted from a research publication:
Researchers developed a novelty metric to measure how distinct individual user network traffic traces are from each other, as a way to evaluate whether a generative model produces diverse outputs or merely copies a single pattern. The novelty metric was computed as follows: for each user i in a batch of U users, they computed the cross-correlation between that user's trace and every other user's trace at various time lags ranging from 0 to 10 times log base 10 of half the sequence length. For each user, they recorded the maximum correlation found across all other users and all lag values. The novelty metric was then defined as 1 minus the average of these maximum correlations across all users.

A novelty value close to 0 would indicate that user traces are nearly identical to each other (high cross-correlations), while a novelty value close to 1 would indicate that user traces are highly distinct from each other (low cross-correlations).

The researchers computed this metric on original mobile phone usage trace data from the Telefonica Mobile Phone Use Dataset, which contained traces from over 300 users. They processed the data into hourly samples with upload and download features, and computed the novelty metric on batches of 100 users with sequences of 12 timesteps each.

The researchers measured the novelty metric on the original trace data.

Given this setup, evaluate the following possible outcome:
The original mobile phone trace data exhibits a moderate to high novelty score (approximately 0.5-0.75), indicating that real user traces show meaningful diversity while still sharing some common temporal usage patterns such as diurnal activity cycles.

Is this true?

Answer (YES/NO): YES